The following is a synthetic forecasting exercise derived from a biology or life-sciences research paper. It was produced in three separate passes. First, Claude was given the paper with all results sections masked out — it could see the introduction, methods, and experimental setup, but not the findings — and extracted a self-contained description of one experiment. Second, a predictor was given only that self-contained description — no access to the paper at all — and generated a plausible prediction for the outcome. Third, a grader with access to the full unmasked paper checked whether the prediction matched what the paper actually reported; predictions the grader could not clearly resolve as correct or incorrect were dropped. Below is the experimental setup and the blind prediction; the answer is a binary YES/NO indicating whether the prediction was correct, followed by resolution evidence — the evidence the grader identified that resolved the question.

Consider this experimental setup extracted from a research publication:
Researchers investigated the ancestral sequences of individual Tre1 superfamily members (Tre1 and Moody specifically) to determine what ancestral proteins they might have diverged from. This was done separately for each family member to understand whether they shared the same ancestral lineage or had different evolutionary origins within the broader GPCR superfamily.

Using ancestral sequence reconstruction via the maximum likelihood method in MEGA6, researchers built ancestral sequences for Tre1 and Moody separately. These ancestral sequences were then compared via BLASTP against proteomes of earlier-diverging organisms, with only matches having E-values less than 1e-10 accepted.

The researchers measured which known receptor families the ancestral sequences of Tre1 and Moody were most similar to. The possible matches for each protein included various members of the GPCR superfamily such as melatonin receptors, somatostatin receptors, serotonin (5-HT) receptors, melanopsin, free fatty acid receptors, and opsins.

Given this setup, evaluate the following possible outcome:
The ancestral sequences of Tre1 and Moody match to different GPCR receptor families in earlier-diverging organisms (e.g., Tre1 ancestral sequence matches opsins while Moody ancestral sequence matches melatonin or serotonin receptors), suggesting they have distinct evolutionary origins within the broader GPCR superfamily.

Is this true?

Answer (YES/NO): NO